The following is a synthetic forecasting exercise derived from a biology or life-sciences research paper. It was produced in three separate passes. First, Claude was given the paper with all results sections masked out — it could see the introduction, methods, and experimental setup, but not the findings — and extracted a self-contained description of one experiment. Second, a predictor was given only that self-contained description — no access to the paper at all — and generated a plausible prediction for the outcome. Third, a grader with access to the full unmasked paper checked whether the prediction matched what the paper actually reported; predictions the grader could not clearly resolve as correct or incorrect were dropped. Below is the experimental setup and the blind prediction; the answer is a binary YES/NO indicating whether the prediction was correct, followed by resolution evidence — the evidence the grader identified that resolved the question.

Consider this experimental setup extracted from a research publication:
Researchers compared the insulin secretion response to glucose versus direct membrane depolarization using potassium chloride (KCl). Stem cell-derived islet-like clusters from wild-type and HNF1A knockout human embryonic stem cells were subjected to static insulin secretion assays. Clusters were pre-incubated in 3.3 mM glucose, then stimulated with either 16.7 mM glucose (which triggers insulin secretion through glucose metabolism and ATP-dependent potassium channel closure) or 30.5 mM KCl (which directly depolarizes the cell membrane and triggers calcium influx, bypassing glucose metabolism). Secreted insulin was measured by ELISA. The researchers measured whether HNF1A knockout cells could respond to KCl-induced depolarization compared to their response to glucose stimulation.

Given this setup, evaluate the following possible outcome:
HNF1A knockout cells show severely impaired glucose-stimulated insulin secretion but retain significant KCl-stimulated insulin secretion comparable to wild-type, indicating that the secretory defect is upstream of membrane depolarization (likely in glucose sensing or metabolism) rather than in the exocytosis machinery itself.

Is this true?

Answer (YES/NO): YES